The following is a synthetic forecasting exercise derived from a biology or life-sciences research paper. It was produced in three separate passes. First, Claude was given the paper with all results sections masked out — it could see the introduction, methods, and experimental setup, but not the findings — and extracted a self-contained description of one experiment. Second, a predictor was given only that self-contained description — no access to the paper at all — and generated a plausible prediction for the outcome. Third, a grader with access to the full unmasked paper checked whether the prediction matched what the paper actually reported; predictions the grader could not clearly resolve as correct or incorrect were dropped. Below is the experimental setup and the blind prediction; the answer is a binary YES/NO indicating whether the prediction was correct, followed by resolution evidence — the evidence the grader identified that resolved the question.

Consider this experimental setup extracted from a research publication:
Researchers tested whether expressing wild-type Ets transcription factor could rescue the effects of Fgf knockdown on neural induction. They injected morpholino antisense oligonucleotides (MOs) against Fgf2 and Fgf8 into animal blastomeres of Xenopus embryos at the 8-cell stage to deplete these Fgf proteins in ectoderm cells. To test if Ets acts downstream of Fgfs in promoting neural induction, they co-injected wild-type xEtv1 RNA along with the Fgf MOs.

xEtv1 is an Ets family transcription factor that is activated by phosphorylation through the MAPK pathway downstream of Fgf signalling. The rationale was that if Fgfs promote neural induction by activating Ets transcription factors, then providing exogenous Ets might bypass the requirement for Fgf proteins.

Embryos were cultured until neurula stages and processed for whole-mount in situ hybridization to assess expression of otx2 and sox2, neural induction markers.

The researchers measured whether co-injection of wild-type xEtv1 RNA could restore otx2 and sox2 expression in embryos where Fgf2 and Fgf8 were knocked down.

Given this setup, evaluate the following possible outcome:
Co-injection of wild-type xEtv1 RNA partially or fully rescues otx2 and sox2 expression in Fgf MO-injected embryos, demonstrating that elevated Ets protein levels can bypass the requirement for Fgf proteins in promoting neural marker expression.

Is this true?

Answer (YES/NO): YES